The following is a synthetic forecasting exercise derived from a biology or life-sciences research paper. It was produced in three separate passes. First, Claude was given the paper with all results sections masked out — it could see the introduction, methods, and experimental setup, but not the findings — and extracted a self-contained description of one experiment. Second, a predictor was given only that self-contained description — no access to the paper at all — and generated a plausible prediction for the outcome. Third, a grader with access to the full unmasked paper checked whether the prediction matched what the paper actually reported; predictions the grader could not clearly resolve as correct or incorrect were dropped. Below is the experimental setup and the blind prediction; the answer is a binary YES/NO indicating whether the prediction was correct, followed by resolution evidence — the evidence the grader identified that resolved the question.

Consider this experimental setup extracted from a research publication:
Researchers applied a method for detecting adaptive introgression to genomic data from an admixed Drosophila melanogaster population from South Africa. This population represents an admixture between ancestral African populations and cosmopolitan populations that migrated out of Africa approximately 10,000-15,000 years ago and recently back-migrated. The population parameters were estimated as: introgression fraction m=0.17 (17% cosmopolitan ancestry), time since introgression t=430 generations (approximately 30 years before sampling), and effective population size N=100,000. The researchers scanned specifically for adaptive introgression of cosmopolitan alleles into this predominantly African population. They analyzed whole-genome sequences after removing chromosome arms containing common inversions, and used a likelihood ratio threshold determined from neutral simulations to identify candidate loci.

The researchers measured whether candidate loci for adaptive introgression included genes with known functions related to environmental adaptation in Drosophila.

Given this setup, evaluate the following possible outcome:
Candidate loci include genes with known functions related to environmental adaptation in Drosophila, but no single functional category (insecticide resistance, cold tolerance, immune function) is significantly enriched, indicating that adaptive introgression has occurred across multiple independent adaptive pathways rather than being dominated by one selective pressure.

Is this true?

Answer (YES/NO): NO